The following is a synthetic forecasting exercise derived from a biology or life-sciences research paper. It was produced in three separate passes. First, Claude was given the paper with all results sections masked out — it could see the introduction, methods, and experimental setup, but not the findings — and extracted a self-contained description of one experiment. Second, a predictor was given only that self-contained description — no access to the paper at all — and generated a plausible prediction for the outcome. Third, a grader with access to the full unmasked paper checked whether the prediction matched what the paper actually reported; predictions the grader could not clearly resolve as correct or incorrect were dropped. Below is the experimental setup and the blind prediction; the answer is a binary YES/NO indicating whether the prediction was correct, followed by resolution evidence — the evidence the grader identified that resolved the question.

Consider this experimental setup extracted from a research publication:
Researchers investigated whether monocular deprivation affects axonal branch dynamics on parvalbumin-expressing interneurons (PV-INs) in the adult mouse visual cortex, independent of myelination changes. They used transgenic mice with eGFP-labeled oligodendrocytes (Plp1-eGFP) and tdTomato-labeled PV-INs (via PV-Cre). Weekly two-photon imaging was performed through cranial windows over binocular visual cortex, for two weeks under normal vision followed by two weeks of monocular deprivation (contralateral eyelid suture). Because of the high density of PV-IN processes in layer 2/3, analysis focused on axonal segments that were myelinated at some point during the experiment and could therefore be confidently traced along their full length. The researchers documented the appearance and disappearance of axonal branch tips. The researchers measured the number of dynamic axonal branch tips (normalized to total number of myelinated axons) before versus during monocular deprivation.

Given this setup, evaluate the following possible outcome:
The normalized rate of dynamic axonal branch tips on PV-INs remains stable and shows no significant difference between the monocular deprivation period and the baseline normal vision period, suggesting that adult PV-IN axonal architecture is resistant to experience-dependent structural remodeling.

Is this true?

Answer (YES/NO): NO